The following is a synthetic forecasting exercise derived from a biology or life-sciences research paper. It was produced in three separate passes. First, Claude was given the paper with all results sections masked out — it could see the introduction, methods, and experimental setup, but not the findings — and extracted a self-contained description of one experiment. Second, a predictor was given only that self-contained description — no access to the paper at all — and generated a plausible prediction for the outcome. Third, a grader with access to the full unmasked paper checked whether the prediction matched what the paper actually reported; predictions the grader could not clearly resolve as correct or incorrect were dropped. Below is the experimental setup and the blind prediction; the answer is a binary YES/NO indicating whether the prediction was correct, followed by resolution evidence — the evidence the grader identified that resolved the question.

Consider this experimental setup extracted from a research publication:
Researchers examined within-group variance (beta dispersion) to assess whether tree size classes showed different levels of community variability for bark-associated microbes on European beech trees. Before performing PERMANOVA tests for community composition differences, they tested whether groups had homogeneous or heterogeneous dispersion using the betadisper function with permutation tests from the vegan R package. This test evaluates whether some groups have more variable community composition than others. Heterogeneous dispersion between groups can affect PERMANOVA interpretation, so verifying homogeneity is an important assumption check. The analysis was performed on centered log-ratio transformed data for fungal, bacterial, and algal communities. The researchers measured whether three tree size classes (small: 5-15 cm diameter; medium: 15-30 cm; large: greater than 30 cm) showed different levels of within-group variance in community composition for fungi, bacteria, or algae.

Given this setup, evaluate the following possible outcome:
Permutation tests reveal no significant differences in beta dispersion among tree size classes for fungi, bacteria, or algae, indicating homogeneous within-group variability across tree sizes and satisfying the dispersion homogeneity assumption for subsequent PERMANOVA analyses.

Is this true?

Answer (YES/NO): YES